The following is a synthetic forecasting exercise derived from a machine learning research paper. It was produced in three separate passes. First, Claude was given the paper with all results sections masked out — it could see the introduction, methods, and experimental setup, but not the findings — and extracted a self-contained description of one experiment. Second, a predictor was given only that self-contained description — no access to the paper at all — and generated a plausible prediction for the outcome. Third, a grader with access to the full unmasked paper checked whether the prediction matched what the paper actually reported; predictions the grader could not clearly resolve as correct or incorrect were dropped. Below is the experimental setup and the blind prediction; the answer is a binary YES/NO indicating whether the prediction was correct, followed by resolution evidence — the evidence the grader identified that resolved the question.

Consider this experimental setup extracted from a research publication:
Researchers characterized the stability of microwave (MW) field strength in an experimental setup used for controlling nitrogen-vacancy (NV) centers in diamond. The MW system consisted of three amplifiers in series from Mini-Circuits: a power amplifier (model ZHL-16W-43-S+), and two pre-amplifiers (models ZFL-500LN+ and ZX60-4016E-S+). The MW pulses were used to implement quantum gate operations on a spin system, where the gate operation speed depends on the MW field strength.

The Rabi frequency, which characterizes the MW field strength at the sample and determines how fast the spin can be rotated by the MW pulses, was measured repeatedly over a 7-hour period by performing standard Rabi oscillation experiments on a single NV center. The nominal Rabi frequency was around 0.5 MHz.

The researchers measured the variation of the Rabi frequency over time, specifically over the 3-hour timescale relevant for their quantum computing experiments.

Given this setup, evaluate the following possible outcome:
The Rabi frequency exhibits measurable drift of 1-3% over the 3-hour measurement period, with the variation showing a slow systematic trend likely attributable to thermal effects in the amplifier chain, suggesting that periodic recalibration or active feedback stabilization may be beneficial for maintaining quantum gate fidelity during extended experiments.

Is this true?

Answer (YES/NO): NO